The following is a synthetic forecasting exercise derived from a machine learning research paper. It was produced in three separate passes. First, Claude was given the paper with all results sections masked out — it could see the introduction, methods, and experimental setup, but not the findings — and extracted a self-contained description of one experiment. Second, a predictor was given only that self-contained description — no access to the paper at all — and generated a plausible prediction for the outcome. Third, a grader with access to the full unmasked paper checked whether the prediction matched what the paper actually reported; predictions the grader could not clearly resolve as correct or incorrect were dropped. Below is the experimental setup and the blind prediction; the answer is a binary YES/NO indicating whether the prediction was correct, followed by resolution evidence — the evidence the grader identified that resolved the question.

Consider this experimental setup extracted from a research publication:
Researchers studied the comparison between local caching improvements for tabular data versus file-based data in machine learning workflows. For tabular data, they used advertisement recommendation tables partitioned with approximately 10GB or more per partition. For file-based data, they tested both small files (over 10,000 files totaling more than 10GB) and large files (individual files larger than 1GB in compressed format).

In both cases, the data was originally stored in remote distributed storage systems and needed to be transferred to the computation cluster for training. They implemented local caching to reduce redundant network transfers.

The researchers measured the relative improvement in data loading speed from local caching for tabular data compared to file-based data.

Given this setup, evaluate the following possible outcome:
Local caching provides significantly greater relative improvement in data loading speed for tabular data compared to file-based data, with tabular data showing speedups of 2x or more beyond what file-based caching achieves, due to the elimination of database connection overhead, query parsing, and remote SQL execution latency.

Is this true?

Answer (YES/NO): NO